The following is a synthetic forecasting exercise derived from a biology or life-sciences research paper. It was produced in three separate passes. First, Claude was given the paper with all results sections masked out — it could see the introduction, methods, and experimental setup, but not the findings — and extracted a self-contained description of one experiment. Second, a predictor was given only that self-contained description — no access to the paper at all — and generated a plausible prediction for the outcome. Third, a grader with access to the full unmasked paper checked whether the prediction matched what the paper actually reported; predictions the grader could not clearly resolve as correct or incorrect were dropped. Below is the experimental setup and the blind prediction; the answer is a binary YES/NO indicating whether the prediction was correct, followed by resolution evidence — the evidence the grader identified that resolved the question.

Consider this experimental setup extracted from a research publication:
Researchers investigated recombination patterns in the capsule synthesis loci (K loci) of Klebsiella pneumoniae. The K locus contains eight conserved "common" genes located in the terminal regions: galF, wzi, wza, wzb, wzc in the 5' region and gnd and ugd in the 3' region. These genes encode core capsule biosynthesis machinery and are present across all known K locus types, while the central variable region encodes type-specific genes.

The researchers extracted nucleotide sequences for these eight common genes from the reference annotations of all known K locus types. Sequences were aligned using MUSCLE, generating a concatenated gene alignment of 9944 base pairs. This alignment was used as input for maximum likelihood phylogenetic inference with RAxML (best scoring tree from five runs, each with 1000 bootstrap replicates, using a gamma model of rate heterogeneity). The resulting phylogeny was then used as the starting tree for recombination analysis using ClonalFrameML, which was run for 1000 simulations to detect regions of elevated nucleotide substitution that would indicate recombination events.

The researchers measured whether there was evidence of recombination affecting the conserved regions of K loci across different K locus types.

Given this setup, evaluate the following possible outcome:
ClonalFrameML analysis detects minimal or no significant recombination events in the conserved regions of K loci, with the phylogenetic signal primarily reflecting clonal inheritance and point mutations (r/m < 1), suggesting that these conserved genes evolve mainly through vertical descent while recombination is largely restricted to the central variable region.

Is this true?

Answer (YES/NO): NO